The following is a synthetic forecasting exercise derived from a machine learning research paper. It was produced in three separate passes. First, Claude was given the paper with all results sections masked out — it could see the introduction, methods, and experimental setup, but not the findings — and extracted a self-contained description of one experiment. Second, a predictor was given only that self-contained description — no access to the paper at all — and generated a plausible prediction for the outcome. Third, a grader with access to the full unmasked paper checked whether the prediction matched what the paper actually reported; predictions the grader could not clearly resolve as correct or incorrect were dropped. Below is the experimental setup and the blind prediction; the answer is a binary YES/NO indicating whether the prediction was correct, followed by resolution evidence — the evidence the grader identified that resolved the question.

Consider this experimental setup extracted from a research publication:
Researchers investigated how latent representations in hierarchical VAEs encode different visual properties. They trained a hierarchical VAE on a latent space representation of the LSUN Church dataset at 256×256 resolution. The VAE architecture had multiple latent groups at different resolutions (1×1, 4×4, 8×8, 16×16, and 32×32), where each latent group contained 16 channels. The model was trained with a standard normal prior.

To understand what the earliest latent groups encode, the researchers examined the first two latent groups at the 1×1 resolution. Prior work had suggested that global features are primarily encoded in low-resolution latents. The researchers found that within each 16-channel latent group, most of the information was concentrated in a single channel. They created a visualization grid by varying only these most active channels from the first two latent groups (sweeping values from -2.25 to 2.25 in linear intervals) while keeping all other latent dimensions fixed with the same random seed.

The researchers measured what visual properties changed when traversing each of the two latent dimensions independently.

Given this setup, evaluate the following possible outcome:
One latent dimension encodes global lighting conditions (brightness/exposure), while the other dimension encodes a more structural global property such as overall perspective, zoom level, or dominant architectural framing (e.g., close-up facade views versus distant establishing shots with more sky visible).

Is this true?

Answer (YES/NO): NO